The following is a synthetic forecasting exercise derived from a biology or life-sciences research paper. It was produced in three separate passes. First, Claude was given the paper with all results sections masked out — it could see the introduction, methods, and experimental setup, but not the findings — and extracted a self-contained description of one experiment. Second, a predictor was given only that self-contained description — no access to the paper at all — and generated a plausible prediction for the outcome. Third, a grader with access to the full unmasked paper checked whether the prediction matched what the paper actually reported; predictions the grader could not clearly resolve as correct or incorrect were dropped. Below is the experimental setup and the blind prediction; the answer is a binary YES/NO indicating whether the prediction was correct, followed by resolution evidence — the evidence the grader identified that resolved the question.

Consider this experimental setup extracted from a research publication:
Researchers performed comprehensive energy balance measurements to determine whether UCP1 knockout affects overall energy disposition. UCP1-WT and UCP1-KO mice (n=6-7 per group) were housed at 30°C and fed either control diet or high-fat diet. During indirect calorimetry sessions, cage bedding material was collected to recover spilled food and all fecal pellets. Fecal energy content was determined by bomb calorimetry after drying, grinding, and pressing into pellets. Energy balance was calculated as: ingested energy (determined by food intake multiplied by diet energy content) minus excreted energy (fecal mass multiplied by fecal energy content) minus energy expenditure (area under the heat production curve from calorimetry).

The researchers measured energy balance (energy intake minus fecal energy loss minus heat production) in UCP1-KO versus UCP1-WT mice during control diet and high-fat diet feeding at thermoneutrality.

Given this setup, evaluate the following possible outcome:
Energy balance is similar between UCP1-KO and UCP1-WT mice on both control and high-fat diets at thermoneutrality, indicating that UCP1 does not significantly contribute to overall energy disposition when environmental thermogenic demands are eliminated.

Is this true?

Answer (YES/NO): YES